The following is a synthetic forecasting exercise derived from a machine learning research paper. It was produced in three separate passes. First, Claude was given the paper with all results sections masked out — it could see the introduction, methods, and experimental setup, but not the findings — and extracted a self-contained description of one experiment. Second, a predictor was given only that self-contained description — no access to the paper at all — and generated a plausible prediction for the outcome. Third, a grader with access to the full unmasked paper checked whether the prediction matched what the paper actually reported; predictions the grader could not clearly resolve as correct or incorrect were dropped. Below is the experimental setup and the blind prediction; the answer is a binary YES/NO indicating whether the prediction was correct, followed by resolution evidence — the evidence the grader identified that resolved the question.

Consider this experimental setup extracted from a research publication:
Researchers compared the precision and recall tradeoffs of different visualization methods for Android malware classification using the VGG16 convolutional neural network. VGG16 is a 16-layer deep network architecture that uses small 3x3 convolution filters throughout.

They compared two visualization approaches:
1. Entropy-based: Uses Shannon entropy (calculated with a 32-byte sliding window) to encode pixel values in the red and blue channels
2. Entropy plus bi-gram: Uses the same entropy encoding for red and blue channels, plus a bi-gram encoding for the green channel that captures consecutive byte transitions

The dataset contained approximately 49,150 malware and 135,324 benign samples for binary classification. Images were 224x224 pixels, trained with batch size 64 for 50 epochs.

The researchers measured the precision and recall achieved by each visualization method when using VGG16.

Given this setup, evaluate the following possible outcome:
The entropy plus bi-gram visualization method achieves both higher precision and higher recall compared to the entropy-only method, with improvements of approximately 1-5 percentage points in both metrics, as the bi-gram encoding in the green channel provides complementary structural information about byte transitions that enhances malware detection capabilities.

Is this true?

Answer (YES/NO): NO